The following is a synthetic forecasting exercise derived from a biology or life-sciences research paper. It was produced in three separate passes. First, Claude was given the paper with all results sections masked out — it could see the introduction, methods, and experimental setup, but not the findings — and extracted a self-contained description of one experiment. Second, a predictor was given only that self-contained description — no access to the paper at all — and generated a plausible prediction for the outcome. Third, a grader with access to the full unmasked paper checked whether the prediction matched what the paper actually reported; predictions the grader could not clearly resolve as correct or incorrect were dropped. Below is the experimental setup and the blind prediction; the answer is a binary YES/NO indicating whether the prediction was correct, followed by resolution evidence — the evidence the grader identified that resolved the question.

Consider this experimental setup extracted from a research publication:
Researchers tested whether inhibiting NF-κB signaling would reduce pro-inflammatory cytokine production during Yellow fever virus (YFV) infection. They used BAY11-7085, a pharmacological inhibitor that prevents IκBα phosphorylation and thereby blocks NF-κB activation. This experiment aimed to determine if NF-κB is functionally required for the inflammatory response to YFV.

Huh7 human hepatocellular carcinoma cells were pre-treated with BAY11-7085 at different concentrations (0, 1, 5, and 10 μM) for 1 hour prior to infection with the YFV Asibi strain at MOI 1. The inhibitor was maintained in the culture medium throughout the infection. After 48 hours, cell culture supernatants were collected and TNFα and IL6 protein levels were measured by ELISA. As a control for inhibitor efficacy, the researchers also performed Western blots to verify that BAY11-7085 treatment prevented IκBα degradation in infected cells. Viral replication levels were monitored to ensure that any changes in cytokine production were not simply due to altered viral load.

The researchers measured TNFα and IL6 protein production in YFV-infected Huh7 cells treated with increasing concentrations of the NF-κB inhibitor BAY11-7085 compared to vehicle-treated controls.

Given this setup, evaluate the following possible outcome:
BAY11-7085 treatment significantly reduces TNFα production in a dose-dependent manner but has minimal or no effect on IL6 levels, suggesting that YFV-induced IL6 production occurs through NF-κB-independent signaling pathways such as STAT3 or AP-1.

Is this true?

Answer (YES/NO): NO